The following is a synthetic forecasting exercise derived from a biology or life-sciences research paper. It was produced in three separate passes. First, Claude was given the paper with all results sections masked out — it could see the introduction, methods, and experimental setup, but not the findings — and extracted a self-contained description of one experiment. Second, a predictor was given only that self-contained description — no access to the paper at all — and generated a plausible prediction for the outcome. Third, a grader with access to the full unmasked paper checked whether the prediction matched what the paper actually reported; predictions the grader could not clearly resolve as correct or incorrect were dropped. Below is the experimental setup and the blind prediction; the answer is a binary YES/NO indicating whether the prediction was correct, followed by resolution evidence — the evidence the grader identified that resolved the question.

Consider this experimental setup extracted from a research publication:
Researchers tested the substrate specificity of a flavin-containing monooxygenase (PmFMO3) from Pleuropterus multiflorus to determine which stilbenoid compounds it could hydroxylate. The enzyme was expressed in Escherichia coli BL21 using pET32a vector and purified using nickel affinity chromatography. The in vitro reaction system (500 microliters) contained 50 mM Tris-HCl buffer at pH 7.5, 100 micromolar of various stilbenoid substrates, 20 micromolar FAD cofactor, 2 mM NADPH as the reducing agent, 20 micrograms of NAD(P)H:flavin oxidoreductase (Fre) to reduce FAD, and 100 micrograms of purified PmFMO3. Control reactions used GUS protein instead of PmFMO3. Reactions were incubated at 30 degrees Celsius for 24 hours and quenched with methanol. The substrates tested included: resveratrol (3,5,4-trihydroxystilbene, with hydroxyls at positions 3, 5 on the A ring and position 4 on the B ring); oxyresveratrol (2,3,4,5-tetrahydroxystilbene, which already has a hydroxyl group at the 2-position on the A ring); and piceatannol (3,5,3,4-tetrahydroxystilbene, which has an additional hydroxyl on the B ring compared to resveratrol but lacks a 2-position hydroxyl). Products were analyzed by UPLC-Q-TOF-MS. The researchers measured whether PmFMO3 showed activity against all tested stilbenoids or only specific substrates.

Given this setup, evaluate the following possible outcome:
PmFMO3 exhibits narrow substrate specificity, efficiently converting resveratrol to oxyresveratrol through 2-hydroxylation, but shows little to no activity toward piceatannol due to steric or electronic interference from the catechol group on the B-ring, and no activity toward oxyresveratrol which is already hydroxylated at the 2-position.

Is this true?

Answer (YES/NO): NO